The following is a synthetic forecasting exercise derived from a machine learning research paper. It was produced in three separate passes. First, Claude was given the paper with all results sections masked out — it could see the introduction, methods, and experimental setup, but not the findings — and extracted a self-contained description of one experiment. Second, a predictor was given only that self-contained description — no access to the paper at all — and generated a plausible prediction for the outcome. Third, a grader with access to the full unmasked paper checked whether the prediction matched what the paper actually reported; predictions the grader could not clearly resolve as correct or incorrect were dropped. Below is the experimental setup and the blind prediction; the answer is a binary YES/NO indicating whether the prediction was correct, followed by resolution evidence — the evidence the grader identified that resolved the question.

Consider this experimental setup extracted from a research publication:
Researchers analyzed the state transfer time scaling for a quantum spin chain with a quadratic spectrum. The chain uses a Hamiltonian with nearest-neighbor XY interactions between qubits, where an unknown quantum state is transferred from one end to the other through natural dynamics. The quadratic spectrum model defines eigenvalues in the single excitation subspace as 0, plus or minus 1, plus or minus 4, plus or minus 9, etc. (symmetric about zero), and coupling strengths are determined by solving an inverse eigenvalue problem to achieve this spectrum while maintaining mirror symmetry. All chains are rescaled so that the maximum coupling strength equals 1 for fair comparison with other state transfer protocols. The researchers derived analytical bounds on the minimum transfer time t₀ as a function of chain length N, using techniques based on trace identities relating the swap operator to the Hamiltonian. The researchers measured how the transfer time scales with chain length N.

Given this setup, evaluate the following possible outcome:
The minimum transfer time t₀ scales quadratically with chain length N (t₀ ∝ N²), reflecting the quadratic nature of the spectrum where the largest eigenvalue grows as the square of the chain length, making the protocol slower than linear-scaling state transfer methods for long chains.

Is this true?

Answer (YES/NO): YES